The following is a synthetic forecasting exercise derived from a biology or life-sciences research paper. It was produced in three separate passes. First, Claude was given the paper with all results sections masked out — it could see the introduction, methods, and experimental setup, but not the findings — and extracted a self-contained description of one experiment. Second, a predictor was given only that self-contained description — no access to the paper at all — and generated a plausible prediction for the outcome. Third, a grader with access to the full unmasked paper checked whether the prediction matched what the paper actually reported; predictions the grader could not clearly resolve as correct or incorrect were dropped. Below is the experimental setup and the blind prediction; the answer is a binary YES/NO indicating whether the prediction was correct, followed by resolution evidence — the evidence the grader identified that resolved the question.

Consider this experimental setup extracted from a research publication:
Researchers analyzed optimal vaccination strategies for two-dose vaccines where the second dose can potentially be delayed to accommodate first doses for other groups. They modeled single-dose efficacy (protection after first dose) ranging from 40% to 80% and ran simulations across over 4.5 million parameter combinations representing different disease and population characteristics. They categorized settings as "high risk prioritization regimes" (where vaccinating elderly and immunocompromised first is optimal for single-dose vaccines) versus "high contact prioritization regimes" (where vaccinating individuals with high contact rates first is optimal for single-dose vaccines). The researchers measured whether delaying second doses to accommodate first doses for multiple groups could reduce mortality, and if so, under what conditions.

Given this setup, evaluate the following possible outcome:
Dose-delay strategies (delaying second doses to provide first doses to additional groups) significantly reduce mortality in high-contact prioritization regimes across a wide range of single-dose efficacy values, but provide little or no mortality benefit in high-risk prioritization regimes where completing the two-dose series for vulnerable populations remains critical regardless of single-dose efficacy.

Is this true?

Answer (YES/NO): NO